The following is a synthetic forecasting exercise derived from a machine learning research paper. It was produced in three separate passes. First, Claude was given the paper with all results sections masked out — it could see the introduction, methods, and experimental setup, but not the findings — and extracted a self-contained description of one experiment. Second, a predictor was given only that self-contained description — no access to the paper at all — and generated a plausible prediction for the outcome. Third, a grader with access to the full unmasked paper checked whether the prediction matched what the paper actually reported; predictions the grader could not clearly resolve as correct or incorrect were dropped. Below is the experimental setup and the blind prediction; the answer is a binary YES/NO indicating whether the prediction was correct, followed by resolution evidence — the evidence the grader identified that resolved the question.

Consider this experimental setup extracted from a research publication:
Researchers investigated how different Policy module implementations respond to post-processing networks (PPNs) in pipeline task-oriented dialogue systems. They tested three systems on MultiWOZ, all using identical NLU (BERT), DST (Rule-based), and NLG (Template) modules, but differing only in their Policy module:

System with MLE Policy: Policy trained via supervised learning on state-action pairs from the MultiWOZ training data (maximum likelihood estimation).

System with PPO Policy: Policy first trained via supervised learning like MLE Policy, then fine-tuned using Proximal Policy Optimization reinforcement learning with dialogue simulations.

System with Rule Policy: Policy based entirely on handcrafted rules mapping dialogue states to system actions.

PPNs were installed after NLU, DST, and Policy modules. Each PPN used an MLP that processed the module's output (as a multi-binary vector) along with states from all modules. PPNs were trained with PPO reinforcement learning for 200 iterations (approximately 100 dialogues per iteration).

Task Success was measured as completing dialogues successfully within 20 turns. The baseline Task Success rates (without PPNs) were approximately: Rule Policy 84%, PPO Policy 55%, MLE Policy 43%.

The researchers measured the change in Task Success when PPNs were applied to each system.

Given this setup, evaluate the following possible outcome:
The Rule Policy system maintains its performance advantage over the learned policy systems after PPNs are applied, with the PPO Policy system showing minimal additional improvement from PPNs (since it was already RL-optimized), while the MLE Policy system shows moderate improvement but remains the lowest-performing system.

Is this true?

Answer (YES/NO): NO